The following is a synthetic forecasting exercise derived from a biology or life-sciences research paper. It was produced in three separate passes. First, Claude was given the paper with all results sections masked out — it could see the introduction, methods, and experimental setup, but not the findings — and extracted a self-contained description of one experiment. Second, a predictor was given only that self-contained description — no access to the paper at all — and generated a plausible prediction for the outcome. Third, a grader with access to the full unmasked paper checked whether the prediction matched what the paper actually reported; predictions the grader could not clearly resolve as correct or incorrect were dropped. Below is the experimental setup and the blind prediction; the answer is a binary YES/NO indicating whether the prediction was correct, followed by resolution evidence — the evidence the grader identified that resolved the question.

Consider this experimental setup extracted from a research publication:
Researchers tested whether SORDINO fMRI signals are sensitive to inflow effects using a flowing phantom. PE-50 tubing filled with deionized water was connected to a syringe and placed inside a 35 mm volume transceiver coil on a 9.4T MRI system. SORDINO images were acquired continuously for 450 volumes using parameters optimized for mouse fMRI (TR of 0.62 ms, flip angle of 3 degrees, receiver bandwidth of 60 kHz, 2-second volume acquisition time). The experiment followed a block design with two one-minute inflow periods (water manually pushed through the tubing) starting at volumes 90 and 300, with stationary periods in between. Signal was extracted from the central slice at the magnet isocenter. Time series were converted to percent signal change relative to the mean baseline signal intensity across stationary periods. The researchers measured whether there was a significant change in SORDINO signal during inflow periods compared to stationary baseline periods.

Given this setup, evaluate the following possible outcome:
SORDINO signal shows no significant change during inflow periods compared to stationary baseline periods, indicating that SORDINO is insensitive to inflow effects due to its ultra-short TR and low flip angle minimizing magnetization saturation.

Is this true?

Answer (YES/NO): NO